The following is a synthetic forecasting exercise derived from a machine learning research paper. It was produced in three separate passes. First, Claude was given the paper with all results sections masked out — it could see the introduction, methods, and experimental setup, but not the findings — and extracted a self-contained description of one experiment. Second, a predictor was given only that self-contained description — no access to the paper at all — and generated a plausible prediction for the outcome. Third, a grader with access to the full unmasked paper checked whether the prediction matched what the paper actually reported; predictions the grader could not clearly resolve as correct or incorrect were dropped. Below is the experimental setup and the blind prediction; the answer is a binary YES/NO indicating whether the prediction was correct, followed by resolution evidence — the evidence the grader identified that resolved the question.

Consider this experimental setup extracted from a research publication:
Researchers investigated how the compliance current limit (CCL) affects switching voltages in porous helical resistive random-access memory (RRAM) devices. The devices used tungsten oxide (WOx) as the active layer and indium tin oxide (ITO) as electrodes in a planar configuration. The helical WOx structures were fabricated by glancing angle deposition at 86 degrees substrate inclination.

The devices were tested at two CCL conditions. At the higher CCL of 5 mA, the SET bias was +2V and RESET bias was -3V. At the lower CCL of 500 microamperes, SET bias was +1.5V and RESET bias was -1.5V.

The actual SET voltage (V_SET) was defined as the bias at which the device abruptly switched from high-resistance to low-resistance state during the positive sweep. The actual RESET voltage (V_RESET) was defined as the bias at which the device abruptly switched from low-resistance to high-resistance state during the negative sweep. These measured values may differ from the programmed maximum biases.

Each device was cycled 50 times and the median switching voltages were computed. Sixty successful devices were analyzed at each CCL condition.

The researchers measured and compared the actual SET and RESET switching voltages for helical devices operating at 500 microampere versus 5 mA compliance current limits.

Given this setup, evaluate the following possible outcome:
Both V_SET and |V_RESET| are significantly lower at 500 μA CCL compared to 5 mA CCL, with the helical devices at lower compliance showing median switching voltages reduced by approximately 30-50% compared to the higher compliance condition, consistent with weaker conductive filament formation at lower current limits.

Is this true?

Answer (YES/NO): NO